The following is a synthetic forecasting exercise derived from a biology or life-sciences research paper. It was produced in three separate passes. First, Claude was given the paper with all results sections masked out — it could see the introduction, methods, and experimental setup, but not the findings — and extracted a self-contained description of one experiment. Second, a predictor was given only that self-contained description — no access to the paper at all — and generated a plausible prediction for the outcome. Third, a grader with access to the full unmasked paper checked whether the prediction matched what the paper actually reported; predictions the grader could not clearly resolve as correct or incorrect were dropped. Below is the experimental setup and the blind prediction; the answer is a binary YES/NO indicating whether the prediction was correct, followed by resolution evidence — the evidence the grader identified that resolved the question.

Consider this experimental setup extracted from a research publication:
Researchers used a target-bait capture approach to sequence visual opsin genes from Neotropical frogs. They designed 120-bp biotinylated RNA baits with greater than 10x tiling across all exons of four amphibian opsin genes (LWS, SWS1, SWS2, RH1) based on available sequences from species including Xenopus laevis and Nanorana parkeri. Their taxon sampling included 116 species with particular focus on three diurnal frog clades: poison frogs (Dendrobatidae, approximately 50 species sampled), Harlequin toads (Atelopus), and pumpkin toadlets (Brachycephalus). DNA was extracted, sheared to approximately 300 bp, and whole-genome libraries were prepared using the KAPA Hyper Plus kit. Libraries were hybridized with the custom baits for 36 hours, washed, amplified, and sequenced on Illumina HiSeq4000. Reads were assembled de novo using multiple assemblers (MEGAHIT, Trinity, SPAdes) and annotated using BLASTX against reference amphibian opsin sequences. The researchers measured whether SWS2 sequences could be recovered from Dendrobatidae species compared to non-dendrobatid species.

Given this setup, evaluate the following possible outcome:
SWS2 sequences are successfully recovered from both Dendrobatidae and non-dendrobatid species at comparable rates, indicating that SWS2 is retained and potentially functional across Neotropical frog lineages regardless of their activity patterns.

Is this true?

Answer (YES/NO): NO